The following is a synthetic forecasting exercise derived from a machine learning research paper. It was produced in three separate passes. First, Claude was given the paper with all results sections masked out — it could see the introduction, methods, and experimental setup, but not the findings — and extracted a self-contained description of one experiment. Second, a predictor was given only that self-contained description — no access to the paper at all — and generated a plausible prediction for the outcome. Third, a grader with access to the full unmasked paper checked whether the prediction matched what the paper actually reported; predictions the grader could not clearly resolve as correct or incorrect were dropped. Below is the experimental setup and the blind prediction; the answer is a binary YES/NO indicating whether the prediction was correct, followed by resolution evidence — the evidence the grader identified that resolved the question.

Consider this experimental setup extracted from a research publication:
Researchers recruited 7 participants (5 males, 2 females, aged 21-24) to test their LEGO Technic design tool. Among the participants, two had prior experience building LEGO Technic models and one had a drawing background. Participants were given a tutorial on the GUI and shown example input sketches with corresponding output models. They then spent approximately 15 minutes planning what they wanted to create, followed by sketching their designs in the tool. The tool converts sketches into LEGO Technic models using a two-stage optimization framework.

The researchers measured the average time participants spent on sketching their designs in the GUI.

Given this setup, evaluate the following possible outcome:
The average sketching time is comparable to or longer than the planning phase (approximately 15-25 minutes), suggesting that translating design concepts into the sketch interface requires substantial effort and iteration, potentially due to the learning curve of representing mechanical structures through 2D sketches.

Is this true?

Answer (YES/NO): NO